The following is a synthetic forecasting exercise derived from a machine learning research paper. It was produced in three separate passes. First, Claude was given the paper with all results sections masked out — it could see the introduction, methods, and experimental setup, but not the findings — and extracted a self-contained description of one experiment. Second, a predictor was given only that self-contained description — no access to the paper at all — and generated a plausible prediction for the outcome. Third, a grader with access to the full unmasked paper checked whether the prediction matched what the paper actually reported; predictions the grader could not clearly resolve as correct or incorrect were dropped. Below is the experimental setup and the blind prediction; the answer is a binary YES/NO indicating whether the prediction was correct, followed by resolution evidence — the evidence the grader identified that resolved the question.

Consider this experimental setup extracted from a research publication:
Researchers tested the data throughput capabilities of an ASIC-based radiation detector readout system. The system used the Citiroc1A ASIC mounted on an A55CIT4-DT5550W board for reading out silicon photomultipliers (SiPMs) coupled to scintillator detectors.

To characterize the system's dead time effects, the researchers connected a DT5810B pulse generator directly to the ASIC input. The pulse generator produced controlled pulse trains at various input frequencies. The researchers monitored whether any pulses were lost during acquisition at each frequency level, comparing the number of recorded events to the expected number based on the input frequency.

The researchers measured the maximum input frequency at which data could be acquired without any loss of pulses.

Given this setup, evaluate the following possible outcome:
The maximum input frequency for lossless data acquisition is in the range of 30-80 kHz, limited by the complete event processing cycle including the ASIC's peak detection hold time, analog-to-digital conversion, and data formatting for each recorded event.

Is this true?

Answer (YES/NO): NO